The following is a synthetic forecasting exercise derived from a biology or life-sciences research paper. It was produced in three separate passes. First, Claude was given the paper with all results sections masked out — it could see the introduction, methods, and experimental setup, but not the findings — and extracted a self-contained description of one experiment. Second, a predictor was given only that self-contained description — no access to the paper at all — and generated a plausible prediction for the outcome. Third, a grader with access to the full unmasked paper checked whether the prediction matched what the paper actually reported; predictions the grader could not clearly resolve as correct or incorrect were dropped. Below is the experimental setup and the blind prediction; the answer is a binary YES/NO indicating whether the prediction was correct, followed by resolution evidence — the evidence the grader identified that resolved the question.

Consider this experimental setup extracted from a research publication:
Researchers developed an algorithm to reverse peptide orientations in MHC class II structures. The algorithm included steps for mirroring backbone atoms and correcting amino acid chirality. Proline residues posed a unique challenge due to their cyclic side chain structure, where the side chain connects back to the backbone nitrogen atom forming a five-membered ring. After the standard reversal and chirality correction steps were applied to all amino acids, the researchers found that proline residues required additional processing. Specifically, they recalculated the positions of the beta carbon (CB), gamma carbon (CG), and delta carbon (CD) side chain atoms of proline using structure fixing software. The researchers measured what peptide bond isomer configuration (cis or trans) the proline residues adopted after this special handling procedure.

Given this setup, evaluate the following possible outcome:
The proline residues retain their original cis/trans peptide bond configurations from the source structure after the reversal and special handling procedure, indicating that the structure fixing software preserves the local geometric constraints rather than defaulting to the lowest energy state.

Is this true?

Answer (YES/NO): NO